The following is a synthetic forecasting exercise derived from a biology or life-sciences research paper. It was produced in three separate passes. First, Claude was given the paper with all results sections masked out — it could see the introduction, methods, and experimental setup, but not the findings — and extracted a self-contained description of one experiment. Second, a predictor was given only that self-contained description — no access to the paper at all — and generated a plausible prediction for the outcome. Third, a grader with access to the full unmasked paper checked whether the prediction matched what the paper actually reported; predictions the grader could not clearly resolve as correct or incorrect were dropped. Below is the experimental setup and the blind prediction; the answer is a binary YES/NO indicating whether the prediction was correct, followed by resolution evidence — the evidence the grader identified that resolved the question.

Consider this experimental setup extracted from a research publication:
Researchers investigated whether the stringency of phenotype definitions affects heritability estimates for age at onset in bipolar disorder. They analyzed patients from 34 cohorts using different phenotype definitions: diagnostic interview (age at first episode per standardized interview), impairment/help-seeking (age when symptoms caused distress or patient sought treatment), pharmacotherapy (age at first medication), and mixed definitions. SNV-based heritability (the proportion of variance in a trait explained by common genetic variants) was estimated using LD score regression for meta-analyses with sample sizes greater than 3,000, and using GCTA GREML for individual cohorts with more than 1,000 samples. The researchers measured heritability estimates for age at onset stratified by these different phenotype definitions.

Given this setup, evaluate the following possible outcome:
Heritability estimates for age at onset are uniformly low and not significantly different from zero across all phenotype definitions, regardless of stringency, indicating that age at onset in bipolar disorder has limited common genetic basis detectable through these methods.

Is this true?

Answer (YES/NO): NO